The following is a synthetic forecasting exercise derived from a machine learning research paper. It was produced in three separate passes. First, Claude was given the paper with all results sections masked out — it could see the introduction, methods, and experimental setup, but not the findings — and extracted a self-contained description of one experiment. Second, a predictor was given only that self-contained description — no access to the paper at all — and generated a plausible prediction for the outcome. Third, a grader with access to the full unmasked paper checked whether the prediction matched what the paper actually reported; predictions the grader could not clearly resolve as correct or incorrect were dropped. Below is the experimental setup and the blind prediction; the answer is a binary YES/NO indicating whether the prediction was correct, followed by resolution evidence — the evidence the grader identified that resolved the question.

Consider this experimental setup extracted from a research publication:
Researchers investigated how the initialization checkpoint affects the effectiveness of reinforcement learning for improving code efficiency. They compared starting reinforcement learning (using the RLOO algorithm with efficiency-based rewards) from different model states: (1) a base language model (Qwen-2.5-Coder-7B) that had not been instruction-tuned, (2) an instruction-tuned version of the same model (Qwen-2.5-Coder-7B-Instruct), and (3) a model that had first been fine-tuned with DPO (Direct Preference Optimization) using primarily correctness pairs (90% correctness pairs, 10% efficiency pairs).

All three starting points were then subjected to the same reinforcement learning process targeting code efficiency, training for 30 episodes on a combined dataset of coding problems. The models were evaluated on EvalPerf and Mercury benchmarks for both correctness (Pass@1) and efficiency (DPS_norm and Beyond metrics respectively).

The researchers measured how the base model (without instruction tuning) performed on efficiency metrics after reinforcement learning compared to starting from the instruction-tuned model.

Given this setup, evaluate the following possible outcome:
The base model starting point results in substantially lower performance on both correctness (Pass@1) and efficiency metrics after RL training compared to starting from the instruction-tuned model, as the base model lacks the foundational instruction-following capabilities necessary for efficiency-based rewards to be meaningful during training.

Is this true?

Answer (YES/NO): NO